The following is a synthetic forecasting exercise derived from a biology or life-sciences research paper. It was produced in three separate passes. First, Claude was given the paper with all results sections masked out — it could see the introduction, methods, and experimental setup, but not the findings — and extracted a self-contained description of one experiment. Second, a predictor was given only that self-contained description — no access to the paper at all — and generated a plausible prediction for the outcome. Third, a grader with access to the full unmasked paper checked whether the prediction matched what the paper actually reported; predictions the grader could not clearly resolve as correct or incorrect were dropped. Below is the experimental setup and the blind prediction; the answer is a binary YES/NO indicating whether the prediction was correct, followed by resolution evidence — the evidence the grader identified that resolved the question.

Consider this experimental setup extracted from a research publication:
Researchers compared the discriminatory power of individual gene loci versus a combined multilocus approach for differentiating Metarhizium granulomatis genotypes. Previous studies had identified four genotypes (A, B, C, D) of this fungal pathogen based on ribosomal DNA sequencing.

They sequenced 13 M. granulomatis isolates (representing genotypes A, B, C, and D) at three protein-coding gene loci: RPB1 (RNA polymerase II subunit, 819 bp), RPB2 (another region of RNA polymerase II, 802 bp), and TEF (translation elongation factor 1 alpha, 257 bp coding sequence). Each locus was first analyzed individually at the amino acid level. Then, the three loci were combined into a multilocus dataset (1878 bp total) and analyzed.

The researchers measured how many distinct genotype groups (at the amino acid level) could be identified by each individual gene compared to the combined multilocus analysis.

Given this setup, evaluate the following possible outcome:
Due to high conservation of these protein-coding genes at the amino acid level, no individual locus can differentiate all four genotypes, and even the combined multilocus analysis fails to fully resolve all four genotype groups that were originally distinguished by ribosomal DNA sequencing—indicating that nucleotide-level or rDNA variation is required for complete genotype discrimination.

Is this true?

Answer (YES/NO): YES